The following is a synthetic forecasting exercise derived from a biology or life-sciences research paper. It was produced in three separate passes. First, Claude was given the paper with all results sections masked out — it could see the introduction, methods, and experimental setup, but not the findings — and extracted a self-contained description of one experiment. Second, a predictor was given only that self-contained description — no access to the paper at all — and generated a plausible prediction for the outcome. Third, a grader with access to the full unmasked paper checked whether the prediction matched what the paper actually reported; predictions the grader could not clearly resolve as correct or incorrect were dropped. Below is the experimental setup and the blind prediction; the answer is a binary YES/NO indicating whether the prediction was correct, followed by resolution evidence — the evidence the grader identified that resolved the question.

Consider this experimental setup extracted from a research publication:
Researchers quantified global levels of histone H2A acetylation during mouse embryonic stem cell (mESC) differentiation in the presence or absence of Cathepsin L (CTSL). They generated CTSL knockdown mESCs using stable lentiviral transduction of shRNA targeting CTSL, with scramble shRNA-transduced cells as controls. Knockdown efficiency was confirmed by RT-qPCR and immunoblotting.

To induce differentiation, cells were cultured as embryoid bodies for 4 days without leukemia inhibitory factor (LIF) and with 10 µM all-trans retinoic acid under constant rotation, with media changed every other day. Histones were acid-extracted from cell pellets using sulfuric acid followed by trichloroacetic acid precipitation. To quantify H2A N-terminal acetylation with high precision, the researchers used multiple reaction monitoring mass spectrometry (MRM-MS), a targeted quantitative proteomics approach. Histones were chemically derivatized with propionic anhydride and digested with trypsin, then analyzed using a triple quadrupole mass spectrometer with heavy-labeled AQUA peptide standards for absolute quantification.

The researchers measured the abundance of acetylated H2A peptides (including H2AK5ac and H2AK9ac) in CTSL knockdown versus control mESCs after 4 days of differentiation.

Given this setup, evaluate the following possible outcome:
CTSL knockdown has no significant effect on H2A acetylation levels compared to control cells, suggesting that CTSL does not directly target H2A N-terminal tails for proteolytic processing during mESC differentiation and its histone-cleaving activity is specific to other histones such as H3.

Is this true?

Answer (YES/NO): NO